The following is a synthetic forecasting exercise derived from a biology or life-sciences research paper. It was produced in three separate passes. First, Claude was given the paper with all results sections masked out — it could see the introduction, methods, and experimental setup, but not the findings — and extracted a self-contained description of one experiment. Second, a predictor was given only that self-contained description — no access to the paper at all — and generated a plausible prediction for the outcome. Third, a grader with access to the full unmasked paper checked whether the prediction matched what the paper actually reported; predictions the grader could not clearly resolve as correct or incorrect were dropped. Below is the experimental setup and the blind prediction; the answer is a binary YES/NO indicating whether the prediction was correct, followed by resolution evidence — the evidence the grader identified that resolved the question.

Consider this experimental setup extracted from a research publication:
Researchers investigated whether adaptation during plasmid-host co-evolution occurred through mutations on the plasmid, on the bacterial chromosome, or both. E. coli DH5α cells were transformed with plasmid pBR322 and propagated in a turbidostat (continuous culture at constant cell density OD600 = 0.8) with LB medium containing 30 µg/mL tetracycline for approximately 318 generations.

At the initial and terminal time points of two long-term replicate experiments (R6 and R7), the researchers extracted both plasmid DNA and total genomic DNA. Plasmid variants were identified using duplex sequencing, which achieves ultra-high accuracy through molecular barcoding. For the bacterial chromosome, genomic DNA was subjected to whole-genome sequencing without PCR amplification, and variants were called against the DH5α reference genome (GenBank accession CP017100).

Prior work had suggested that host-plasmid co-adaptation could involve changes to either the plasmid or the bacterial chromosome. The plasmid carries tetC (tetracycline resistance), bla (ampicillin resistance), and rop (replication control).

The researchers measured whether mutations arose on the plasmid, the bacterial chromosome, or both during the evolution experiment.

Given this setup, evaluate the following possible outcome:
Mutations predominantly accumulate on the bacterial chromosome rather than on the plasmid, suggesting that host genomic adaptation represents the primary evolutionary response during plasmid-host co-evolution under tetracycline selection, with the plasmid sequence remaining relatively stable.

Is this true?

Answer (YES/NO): YES